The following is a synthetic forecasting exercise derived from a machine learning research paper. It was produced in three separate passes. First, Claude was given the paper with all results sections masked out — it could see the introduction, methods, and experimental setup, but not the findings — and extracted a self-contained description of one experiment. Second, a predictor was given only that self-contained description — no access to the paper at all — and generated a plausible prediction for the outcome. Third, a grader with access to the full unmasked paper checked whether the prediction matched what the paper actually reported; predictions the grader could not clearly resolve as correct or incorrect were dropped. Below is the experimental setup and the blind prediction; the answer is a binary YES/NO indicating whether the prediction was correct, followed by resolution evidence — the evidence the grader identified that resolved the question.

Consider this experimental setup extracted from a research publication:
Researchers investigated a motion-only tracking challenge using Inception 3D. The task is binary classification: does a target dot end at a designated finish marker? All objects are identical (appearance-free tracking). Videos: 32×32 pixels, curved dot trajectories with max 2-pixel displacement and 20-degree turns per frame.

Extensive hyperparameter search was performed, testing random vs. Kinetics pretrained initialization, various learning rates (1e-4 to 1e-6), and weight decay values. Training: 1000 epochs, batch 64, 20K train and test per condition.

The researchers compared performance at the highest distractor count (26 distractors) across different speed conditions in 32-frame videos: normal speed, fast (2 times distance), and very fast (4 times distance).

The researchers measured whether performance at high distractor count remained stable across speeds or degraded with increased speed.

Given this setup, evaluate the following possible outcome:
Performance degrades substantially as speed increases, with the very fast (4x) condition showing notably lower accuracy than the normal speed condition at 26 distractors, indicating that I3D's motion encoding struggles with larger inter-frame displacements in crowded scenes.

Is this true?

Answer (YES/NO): YES